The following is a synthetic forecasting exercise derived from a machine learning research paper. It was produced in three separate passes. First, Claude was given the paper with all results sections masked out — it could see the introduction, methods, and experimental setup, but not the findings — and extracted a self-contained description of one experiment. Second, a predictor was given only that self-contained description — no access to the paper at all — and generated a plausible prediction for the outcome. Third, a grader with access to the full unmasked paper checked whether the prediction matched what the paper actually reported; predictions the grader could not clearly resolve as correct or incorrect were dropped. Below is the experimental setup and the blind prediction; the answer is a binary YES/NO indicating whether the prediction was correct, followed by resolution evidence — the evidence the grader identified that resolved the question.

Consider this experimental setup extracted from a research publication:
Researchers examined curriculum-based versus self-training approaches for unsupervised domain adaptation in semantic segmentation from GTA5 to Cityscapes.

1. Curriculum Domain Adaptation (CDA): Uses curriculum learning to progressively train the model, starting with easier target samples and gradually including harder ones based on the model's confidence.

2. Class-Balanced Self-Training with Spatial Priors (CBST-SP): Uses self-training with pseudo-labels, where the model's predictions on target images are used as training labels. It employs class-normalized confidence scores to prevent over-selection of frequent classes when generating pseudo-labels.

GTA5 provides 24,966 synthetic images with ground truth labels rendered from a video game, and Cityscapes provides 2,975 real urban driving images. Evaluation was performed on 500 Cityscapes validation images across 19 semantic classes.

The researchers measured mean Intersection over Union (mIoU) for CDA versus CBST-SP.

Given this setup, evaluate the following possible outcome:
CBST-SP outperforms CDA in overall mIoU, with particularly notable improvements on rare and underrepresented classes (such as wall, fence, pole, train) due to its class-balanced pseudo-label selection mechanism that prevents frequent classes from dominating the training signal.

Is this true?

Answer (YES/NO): NO